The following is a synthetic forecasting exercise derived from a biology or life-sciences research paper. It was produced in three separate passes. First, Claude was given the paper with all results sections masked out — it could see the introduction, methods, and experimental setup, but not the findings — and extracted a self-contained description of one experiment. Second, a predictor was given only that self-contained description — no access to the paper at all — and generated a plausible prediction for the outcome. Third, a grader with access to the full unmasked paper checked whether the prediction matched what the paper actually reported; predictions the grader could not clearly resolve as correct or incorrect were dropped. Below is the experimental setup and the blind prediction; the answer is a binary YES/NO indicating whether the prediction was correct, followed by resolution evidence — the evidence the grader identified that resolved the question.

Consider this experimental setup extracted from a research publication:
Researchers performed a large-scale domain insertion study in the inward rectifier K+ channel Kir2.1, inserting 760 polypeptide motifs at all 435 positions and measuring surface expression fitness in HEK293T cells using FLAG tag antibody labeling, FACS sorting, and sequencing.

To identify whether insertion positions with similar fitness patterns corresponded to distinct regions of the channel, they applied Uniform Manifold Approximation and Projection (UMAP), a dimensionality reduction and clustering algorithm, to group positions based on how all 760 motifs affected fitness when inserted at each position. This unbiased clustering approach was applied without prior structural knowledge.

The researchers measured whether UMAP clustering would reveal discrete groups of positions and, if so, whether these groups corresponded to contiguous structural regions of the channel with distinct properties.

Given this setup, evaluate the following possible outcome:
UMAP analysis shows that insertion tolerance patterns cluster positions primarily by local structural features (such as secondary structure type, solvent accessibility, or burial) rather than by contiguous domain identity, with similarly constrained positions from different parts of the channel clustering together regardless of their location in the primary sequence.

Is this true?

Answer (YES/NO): NO